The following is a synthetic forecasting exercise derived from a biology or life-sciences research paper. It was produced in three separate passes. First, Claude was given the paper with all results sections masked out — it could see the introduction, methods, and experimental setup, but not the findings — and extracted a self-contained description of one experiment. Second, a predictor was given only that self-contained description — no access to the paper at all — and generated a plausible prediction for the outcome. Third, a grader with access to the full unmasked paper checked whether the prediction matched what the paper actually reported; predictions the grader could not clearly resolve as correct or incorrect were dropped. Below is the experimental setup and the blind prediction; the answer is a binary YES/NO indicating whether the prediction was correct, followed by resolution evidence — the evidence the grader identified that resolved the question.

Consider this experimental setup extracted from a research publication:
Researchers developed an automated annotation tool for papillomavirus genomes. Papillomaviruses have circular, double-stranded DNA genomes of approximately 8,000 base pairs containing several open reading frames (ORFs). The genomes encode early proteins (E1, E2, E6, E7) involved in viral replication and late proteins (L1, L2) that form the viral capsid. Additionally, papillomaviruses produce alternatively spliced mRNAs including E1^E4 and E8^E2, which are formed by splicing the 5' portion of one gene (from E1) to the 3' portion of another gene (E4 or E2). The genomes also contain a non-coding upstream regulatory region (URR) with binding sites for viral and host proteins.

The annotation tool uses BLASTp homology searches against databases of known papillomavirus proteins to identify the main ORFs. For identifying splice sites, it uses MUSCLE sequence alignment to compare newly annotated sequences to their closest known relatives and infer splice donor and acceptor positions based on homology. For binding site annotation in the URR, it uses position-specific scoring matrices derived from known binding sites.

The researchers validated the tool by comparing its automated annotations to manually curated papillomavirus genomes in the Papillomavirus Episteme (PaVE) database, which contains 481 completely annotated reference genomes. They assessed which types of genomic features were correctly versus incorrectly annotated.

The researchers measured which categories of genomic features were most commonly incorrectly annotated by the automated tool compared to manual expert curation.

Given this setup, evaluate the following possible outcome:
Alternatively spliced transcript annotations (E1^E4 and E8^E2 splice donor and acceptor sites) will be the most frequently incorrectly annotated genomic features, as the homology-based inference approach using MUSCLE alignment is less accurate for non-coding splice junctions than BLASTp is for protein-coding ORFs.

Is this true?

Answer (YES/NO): YES